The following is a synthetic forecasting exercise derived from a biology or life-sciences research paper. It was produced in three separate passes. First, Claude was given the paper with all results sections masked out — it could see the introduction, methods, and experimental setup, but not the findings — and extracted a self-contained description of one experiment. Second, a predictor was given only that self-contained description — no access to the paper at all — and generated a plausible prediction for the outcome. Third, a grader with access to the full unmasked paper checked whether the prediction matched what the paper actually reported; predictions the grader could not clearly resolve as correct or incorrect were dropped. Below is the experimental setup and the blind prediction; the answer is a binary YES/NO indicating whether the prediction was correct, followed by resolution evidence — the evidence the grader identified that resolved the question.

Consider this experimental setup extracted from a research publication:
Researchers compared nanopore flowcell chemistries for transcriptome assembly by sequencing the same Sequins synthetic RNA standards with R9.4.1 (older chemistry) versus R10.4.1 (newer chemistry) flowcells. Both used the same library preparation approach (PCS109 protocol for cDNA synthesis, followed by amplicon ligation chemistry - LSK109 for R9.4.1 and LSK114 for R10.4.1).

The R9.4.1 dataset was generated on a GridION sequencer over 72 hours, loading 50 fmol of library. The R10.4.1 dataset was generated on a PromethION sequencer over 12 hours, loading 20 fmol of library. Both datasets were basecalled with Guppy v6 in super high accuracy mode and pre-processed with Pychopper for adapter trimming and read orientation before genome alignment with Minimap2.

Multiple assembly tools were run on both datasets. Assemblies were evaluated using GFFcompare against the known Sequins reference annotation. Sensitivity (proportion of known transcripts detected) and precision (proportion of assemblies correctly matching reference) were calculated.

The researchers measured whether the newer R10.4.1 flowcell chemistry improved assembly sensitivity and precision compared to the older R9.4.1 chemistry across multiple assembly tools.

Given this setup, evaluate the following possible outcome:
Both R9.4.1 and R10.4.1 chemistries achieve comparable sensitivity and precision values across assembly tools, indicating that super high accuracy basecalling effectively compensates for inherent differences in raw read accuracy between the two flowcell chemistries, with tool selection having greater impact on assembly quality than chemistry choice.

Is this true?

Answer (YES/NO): NO